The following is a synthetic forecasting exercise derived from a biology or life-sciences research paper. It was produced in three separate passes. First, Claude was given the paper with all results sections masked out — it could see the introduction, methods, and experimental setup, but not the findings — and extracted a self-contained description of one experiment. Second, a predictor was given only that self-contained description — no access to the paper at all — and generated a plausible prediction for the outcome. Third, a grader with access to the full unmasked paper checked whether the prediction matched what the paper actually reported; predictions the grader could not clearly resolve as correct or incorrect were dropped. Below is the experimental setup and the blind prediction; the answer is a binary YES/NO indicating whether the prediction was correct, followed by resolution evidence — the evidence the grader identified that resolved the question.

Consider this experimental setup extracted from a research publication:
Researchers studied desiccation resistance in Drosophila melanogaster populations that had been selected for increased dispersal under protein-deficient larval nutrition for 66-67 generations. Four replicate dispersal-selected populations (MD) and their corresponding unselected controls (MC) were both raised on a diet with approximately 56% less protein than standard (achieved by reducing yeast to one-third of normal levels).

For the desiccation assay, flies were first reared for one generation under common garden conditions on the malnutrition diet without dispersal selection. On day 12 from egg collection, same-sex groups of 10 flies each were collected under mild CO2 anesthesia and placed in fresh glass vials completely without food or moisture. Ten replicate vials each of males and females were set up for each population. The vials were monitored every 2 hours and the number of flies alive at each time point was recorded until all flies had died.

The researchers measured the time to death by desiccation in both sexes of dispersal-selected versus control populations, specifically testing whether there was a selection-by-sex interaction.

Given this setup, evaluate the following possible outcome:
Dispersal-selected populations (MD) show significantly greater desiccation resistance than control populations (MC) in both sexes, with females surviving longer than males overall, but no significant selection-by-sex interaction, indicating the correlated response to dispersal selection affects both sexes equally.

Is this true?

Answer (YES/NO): NO